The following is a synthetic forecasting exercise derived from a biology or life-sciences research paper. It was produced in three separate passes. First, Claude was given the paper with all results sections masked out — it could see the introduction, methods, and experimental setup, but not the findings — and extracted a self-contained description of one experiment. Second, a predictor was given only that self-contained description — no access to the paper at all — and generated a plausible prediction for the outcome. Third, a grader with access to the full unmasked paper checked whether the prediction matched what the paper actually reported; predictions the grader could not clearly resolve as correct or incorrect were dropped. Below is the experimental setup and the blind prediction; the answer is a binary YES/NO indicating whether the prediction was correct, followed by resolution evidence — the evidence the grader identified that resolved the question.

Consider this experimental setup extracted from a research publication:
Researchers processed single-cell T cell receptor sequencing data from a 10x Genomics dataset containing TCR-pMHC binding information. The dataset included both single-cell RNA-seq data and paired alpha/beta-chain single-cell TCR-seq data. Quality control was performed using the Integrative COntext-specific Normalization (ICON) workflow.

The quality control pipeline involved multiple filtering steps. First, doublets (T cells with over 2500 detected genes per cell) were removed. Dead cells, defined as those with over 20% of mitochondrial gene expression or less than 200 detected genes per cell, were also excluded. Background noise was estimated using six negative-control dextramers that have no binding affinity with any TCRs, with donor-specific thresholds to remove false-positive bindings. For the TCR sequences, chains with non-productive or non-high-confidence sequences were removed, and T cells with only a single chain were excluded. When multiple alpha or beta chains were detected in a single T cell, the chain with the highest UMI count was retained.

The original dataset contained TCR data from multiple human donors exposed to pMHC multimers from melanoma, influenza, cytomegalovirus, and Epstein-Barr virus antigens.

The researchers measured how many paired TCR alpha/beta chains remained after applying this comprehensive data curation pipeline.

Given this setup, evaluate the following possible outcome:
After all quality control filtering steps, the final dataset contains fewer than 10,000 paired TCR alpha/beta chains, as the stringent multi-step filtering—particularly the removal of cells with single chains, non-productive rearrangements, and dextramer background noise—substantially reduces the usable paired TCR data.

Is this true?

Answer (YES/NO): NO